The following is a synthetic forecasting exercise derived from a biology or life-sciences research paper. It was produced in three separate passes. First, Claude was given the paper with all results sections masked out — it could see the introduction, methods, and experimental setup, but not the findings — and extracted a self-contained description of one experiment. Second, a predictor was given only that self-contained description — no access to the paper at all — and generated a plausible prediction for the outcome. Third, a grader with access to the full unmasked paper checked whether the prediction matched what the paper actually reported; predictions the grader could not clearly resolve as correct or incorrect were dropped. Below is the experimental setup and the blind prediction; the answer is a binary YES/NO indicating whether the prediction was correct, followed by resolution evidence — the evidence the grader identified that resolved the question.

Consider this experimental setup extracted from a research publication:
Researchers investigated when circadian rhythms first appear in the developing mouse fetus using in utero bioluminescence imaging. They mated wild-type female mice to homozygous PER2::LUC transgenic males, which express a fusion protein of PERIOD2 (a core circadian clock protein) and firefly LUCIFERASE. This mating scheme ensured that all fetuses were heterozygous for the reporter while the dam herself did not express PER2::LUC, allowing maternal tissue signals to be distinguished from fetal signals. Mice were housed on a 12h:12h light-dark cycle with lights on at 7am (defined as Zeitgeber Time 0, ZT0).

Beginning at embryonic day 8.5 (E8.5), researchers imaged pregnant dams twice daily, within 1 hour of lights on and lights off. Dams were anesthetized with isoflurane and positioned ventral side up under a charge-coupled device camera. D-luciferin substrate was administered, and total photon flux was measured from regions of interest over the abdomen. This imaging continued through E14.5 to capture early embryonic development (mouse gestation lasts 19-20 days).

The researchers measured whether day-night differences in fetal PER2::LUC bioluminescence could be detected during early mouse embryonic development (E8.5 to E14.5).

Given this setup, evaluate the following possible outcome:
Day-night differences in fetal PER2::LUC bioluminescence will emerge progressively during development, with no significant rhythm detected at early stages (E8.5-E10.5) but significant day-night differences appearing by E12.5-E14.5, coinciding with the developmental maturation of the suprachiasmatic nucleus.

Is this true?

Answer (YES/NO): NO